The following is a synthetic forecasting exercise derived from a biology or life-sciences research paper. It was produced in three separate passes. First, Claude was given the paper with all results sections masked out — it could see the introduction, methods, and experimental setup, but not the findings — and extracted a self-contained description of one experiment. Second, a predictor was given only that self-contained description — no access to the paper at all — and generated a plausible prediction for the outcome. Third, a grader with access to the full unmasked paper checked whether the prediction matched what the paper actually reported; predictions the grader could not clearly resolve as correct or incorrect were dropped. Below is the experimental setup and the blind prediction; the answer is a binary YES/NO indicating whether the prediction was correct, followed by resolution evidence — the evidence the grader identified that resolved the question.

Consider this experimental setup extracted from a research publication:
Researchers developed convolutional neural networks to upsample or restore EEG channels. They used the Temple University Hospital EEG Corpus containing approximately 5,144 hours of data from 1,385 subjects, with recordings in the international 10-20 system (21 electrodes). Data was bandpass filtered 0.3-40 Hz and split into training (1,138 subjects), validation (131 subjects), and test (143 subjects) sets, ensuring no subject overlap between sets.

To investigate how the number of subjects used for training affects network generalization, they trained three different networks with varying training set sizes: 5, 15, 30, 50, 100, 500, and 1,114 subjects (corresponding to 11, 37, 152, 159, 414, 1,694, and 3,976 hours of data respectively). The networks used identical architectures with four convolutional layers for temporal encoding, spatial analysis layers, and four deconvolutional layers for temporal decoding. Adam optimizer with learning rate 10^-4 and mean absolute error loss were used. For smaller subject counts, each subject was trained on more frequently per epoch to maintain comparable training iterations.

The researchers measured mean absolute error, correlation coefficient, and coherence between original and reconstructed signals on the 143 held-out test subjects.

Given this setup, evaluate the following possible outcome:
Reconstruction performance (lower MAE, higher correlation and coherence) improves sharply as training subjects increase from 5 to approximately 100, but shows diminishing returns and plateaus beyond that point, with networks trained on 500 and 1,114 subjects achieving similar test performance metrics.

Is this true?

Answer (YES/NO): YES